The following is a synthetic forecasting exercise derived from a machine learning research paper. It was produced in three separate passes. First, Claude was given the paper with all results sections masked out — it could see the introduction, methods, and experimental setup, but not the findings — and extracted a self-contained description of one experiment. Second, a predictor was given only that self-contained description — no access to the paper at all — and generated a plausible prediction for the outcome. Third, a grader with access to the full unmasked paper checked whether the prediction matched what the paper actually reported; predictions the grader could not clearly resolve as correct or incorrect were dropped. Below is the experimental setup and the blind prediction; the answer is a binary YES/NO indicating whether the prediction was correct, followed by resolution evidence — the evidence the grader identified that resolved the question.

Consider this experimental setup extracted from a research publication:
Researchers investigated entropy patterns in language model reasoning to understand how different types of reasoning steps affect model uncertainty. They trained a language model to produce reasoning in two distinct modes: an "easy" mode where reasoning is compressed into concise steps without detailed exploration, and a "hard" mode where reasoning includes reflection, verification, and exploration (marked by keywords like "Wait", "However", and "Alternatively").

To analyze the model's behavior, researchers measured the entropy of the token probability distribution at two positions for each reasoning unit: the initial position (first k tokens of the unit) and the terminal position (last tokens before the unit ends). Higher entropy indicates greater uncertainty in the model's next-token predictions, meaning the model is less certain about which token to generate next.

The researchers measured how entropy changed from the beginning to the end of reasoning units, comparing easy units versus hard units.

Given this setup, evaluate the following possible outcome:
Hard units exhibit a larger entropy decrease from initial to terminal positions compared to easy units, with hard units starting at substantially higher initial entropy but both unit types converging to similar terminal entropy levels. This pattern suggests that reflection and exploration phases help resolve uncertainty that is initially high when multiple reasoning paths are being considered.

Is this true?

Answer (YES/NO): NO